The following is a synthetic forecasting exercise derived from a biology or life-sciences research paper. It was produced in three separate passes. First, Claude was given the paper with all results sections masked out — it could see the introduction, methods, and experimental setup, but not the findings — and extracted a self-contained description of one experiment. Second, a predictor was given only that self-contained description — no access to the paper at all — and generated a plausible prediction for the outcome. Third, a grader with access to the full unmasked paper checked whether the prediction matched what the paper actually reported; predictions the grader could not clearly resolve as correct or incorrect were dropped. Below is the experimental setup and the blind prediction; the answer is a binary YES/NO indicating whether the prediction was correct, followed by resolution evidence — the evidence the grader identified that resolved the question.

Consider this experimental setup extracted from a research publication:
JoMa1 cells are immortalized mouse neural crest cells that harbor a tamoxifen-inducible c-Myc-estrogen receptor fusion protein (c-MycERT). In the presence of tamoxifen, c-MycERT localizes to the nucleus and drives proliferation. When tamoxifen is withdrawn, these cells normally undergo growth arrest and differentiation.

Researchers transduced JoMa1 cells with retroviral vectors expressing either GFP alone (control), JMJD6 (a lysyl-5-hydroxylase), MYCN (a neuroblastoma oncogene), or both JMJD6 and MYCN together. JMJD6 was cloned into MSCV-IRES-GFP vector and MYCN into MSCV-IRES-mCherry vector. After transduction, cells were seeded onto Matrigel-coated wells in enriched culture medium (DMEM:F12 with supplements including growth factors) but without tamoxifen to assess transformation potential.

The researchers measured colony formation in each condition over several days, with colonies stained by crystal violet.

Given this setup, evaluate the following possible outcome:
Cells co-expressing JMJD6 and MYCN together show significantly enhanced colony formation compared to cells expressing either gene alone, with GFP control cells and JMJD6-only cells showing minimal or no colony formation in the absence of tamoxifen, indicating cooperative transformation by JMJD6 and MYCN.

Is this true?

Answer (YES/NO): YES